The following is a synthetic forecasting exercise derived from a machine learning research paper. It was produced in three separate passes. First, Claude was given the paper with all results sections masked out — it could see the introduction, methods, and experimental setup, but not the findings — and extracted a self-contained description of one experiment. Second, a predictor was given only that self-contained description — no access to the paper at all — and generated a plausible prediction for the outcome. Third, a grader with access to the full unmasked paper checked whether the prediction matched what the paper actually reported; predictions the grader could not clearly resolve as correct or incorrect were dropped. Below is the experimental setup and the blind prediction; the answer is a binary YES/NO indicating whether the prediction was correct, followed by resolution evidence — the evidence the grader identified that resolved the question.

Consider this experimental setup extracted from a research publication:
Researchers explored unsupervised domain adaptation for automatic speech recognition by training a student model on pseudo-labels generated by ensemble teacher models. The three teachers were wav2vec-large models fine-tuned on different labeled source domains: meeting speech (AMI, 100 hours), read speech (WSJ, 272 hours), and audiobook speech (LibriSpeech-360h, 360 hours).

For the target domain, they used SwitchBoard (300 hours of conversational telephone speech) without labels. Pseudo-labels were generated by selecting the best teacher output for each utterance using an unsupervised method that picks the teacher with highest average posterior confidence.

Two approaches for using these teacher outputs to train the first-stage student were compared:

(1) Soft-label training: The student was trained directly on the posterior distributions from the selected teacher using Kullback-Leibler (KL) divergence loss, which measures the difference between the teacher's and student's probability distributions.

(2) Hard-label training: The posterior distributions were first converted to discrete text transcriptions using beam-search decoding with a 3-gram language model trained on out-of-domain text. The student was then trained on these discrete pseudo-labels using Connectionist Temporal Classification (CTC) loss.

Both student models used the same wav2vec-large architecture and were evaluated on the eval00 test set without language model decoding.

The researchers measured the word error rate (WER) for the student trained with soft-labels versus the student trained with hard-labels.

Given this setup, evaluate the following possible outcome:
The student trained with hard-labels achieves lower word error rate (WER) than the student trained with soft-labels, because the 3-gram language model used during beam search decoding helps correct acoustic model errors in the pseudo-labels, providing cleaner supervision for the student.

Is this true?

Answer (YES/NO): YES